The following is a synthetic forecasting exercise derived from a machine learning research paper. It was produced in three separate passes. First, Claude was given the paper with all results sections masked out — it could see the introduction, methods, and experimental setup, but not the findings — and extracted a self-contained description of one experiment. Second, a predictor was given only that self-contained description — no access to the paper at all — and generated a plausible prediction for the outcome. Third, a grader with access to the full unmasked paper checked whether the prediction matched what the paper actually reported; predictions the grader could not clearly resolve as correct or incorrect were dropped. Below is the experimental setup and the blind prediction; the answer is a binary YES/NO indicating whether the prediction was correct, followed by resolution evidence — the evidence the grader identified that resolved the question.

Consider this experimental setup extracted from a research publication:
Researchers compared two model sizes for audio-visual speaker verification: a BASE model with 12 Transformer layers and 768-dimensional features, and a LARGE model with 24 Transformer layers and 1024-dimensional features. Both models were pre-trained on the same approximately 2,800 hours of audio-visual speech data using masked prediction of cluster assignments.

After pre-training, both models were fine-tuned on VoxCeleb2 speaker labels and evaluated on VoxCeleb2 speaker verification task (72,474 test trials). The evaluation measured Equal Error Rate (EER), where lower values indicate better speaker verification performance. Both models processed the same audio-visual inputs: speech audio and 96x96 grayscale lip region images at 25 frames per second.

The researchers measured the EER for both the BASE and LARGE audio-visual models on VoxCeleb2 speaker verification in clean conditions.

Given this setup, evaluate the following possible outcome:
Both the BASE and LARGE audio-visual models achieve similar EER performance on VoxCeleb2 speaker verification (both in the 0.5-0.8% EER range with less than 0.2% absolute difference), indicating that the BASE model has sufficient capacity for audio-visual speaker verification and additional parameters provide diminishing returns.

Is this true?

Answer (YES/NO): NO